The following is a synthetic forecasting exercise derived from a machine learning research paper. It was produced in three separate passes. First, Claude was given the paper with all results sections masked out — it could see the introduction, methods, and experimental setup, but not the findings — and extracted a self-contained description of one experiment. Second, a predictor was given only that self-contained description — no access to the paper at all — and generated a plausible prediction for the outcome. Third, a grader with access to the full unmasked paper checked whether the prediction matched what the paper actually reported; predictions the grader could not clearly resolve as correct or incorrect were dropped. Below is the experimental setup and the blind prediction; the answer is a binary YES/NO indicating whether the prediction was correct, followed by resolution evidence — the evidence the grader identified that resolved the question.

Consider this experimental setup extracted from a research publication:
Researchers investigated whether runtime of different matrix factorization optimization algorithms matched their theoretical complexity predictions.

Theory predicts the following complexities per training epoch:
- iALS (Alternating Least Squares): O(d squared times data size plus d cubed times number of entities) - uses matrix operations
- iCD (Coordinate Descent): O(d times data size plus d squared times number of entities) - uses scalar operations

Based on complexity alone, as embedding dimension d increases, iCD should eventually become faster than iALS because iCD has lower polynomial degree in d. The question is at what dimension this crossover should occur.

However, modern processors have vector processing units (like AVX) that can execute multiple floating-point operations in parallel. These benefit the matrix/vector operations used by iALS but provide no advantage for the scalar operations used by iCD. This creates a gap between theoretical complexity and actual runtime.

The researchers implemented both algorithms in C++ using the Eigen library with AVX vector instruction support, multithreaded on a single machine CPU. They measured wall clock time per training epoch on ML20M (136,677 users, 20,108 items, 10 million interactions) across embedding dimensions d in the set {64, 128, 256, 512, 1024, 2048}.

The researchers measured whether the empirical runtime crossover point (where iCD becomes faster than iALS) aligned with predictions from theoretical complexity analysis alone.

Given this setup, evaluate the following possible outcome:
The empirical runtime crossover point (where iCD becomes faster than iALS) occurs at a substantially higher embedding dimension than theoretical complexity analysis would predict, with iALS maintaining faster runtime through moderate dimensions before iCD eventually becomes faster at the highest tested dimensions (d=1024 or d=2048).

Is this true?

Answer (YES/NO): YES